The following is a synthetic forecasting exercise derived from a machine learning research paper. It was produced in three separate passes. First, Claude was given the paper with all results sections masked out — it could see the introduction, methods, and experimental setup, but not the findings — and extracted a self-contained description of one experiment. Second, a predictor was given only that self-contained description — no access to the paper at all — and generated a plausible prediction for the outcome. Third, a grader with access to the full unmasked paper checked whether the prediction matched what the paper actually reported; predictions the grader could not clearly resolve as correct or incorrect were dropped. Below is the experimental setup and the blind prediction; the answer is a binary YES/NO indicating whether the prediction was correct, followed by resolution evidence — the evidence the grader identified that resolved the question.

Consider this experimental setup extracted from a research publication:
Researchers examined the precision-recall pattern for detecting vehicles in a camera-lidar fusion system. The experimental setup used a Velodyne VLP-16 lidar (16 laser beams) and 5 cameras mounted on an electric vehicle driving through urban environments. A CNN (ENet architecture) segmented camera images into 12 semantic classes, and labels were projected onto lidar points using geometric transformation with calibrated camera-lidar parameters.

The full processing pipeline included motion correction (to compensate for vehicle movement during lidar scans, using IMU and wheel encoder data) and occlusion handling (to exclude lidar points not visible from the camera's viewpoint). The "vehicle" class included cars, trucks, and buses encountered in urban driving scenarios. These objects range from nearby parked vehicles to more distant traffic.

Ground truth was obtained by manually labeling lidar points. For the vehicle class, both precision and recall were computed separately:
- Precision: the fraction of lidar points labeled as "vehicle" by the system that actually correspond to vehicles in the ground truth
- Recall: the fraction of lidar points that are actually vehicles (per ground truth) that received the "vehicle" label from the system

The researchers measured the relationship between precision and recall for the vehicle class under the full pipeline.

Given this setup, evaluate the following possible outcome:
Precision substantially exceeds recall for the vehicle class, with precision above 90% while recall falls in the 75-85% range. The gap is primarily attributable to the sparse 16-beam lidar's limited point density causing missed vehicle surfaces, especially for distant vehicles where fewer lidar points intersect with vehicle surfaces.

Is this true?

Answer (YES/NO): NO